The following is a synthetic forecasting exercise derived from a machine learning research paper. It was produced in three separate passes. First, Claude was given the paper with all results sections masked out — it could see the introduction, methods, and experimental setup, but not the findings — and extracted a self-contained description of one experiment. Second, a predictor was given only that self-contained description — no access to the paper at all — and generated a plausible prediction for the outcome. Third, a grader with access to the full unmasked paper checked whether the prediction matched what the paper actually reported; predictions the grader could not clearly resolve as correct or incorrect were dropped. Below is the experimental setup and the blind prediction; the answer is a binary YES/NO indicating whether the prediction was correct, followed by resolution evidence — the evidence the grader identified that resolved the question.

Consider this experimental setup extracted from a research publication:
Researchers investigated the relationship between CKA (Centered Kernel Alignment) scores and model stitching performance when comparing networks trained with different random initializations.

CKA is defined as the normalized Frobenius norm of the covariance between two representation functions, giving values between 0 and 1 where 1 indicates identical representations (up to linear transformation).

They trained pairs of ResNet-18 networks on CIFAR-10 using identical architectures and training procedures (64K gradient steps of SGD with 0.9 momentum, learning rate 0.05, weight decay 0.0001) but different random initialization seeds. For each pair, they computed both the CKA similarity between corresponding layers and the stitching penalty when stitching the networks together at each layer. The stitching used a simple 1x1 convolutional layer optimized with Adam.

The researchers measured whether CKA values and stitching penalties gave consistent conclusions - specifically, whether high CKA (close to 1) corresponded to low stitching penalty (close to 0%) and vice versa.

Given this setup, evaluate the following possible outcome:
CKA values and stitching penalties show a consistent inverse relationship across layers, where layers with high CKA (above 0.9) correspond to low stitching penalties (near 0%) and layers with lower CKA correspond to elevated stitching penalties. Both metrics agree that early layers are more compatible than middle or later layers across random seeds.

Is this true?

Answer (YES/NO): NO